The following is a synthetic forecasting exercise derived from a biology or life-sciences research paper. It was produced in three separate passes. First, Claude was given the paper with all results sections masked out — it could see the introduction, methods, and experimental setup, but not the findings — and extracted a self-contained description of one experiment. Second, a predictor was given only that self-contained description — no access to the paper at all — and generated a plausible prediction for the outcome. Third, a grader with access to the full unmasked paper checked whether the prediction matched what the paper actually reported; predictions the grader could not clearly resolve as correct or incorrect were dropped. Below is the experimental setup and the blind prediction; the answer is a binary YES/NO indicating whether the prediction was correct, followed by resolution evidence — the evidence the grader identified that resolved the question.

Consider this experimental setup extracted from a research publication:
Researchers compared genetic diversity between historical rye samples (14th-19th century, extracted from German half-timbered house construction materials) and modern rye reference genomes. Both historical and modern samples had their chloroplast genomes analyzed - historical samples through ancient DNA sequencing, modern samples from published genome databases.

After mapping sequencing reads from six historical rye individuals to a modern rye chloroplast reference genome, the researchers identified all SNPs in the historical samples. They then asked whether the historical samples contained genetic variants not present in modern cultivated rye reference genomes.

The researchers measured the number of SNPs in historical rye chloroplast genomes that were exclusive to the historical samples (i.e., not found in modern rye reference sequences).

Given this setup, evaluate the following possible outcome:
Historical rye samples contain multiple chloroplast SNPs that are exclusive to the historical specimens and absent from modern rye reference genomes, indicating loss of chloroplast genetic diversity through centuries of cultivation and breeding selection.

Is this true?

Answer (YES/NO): YES